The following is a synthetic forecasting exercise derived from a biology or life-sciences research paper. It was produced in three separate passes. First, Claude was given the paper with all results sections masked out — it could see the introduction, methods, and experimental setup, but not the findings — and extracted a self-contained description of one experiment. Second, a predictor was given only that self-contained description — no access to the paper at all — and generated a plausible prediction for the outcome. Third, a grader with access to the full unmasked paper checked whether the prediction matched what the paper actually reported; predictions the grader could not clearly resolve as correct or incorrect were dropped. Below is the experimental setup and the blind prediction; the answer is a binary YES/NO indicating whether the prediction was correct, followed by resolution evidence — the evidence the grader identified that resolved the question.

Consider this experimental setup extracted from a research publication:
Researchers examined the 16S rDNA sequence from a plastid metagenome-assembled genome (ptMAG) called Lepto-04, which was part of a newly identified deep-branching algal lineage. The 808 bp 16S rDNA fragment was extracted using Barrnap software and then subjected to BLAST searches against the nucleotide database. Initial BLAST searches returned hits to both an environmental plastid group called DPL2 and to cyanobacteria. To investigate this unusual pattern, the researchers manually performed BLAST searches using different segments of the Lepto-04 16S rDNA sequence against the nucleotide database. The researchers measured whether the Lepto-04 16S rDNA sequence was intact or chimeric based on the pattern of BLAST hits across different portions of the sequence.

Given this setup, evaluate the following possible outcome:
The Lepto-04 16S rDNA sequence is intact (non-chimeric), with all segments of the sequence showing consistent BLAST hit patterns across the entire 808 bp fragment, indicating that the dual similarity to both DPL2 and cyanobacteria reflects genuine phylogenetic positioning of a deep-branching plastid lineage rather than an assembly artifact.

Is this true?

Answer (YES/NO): NO